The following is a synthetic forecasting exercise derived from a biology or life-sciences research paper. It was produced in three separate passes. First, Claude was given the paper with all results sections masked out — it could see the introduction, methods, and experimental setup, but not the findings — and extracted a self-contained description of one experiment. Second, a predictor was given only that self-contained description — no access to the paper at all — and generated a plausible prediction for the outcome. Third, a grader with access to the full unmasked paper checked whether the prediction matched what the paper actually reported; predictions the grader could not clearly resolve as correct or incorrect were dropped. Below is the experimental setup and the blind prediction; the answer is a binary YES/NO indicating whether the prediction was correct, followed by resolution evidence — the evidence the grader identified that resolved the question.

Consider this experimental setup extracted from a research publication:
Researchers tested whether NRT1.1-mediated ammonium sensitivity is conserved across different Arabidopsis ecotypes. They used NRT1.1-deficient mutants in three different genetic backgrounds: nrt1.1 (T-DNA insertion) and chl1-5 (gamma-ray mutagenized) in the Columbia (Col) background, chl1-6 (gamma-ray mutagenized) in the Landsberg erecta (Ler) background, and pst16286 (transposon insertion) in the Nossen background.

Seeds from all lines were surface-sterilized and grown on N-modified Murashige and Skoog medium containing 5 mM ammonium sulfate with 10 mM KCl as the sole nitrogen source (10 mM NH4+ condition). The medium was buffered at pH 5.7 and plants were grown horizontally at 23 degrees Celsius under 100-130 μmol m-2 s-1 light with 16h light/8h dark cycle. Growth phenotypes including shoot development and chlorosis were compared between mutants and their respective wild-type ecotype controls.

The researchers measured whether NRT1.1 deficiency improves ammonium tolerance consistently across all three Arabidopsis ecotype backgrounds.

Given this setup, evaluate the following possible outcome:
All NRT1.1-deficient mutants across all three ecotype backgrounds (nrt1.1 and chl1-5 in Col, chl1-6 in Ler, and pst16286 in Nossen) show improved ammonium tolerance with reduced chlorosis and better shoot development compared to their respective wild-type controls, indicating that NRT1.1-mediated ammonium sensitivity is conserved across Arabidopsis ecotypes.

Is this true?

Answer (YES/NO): YES